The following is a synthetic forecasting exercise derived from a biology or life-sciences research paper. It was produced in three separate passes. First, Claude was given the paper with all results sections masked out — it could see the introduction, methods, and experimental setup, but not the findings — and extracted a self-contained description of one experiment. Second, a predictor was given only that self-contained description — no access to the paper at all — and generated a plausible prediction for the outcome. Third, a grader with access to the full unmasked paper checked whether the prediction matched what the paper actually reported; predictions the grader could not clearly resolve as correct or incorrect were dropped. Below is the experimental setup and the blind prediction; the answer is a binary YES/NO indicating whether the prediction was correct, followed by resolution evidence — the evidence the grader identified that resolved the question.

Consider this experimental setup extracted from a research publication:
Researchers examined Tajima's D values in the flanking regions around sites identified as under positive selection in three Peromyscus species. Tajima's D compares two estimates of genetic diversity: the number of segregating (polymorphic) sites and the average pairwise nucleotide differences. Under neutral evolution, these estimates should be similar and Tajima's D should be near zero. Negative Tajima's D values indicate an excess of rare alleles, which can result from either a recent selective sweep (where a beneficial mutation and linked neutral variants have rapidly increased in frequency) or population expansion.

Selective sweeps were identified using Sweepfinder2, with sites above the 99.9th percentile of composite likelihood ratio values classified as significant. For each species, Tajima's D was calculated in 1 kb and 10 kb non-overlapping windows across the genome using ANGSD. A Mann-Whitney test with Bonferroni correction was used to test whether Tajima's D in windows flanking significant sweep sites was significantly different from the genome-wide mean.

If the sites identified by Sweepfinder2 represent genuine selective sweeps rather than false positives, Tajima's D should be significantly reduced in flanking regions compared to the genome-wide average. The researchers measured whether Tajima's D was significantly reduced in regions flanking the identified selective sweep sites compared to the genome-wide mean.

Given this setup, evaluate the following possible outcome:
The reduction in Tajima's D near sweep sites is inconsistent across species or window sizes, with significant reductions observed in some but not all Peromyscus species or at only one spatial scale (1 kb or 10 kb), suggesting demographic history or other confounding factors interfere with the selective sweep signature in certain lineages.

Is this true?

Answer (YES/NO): NO